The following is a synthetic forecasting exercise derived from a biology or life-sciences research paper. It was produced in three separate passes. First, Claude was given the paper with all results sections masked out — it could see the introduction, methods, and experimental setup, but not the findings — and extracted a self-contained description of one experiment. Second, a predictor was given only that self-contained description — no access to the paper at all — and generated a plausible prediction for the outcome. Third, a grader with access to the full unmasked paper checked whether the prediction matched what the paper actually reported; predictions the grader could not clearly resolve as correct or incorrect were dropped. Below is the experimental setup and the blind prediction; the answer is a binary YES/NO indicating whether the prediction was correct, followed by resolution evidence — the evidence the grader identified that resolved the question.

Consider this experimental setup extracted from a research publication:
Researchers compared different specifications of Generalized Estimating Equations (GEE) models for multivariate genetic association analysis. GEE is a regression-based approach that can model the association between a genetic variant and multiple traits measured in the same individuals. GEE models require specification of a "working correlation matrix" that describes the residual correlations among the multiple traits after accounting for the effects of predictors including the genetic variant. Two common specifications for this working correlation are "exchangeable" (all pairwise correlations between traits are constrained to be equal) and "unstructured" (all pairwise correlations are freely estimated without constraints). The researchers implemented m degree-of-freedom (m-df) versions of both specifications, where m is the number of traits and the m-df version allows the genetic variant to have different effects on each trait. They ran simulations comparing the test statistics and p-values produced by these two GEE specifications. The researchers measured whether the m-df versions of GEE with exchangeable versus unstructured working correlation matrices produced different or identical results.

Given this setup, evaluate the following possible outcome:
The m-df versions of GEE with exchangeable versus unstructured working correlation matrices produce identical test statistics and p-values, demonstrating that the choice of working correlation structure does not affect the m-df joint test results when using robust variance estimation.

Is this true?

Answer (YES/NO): YES